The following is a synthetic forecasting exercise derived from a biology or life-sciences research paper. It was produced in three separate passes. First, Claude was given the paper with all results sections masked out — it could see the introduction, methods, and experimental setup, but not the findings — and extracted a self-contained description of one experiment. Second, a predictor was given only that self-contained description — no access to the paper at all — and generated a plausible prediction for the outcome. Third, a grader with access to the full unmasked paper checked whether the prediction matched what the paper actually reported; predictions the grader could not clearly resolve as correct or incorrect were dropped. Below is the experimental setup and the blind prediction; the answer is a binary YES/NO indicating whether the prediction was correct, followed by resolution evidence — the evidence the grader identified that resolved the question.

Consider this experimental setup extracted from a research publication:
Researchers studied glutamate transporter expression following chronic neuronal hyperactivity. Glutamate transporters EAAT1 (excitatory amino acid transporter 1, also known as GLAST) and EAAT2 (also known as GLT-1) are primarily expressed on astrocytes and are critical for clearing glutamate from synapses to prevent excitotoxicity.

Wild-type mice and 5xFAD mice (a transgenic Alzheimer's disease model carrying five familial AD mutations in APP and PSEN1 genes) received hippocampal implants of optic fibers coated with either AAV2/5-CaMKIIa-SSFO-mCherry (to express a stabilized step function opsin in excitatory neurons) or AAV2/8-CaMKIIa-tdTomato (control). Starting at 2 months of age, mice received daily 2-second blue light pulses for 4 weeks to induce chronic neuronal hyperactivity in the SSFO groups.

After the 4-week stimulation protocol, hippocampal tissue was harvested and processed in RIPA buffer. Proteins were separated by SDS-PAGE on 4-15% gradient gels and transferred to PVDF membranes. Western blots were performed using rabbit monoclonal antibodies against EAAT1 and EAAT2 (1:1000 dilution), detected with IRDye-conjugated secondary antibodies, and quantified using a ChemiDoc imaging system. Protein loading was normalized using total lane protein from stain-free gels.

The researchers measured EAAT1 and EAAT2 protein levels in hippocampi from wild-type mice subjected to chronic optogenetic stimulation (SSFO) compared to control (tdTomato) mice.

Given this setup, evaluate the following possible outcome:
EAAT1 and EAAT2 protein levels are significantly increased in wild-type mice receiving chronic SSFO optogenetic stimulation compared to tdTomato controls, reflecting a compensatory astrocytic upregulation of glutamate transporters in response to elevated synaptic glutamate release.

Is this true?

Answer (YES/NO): NO